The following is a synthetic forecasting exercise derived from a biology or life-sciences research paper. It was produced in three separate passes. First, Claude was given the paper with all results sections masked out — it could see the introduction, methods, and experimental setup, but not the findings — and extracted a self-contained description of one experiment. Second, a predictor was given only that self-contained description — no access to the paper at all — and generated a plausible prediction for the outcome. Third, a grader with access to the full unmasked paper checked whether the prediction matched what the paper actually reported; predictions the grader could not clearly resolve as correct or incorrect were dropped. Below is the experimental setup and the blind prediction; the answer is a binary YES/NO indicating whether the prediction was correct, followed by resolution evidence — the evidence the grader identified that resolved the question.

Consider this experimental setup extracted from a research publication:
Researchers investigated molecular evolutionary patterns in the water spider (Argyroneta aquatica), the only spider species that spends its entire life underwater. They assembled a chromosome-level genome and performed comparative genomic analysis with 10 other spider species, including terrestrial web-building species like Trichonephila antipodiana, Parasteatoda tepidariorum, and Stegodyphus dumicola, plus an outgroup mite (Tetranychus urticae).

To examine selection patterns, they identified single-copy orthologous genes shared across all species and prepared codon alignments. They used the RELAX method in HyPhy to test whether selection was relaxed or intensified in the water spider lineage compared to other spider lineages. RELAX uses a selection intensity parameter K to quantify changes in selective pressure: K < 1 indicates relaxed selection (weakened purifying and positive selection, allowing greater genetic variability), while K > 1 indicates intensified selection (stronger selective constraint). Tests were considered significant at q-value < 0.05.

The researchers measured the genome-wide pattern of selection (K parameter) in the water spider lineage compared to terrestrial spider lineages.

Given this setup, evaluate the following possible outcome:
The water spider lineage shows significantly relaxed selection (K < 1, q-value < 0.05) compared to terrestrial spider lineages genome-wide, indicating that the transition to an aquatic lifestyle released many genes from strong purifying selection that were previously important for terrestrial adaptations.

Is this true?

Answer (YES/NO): YES